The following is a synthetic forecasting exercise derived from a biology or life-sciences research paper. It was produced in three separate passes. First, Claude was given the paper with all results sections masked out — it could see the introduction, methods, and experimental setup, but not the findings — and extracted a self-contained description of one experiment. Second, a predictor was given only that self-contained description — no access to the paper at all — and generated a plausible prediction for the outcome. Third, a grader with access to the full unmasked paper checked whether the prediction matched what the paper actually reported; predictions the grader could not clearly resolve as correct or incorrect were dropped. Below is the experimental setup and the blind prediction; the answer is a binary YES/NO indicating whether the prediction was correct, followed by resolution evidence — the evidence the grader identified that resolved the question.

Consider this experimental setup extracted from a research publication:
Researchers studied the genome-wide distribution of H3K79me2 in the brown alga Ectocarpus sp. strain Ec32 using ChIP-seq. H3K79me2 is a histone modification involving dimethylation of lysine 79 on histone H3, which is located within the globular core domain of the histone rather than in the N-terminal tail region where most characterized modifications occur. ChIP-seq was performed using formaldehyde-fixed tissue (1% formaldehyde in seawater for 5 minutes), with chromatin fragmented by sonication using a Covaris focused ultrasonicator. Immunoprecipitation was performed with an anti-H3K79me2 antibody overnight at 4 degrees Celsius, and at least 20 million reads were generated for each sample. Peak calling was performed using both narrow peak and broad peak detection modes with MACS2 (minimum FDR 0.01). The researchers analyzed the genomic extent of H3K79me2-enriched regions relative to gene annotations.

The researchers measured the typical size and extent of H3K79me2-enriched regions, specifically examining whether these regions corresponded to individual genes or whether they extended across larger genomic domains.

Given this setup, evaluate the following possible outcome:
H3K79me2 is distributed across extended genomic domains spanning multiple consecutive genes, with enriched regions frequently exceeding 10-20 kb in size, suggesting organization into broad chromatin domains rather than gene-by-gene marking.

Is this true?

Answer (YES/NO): NO